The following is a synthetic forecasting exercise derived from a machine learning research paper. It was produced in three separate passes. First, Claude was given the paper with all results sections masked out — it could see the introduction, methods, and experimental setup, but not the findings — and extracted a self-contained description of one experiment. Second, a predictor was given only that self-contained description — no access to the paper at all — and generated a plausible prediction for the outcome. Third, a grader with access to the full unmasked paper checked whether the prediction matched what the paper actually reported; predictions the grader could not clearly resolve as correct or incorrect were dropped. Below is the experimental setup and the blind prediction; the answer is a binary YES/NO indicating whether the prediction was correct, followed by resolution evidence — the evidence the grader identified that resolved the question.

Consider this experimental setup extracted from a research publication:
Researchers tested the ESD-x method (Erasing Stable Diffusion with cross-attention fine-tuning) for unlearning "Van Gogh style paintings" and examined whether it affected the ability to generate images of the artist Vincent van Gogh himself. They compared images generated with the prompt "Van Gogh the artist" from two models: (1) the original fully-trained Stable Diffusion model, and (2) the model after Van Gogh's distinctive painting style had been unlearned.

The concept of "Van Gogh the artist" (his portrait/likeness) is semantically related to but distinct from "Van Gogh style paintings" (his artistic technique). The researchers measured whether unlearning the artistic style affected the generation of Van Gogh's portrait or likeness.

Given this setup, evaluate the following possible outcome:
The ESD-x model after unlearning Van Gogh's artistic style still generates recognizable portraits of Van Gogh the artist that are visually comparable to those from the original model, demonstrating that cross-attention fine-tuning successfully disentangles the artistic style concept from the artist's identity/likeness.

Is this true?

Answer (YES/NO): NO